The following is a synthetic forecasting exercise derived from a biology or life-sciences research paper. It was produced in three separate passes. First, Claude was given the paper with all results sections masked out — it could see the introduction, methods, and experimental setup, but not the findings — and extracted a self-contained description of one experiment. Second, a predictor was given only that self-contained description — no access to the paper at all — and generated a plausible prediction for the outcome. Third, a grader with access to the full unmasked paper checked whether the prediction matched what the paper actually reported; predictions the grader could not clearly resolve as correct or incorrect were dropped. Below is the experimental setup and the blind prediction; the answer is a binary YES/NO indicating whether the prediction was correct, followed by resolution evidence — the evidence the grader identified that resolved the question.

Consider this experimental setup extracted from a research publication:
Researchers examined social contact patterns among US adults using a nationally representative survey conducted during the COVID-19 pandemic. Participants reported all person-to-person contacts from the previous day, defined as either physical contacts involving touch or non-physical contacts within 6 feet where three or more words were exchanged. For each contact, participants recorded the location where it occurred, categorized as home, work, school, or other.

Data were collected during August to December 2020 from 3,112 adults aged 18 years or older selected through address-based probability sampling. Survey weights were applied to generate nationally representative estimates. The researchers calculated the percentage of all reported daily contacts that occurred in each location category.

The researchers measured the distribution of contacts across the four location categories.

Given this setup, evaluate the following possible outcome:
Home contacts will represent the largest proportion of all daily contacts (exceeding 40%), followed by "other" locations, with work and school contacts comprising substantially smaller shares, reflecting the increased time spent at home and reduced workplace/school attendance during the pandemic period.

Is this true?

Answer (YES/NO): NO